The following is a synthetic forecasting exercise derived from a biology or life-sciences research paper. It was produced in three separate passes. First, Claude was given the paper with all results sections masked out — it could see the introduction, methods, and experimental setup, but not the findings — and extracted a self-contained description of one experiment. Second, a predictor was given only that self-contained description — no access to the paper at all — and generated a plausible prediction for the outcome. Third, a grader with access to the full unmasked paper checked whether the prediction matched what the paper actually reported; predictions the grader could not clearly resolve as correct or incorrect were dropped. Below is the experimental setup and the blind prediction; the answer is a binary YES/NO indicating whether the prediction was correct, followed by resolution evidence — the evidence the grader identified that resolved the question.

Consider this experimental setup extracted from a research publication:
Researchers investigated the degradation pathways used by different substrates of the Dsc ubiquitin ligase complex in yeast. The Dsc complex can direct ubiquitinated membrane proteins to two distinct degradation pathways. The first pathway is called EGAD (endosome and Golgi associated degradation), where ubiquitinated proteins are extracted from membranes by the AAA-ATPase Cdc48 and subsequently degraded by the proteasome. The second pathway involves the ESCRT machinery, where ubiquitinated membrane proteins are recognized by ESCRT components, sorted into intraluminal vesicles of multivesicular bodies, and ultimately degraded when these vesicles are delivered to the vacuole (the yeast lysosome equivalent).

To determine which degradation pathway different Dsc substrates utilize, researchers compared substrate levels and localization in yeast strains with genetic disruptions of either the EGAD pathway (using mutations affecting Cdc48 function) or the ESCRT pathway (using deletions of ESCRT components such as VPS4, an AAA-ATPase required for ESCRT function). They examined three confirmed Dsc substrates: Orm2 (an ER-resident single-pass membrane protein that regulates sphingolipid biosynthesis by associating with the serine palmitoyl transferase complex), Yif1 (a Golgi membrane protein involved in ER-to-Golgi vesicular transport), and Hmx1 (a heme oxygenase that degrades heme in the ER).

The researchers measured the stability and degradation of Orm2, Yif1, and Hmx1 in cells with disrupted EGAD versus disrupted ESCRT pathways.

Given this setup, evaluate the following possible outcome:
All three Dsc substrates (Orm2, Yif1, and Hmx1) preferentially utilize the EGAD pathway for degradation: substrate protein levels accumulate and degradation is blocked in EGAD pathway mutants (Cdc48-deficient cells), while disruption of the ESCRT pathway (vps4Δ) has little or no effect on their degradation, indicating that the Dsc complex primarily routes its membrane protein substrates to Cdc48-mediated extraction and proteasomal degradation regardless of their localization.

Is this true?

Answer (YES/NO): NO